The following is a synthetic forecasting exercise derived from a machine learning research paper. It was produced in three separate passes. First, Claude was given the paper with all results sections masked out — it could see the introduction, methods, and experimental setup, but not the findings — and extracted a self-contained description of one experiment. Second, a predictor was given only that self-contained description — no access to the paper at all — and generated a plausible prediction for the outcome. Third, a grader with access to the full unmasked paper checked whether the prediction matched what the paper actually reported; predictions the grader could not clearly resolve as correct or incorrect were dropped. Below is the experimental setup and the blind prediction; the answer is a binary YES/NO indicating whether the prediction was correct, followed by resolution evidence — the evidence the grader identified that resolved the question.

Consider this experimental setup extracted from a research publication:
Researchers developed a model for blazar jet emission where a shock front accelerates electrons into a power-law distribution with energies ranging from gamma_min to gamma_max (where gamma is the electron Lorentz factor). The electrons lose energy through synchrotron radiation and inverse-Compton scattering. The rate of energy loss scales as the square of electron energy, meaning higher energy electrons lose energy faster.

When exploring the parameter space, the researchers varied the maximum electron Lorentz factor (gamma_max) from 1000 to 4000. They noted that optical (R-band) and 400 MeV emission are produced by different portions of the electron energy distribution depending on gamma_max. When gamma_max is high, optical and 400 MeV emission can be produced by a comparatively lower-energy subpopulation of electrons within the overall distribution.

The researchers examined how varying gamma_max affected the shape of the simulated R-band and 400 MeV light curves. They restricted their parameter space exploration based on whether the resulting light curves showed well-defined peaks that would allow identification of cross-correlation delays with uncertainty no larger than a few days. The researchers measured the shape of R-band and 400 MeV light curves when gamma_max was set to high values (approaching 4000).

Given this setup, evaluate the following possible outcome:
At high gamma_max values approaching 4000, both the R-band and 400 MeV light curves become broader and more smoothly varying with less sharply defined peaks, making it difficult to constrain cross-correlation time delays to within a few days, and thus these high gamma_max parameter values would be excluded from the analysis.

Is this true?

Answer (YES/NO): YES